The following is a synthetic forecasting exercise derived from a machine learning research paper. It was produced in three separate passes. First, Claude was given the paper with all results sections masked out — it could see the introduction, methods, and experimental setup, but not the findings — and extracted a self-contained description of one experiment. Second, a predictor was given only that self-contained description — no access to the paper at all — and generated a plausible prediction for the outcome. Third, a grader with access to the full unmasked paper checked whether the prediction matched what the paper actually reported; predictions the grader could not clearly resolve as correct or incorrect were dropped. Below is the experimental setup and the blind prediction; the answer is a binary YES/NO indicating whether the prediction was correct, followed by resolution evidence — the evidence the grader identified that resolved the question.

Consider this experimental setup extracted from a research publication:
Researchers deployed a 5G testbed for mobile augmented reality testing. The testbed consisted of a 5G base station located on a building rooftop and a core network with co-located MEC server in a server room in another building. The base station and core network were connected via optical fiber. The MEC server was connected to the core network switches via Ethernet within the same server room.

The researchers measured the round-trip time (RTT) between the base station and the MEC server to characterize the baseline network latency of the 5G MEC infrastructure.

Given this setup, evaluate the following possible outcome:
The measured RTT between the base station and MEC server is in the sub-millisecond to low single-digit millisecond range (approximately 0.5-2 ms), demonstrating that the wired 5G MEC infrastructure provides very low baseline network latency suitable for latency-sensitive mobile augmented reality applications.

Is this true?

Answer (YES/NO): YES